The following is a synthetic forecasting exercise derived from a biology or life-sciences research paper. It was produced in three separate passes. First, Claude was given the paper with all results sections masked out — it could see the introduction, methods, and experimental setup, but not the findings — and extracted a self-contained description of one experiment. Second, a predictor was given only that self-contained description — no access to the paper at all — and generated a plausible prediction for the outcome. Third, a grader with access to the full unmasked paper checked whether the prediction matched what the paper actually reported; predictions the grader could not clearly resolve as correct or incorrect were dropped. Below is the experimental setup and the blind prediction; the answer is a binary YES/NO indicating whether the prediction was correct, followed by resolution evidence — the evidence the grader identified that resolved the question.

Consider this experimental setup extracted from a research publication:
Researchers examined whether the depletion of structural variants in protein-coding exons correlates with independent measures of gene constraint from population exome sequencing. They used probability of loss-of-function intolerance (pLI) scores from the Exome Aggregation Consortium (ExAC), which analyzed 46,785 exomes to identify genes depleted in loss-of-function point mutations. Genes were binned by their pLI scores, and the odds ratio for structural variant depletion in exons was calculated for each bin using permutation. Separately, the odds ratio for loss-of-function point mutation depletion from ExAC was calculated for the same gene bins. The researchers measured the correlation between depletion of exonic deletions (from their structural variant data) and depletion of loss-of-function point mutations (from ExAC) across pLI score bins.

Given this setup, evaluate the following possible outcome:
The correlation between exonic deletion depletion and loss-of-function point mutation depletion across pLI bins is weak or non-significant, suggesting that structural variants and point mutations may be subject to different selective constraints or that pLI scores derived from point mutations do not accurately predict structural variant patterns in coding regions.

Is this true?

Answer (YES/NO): NO